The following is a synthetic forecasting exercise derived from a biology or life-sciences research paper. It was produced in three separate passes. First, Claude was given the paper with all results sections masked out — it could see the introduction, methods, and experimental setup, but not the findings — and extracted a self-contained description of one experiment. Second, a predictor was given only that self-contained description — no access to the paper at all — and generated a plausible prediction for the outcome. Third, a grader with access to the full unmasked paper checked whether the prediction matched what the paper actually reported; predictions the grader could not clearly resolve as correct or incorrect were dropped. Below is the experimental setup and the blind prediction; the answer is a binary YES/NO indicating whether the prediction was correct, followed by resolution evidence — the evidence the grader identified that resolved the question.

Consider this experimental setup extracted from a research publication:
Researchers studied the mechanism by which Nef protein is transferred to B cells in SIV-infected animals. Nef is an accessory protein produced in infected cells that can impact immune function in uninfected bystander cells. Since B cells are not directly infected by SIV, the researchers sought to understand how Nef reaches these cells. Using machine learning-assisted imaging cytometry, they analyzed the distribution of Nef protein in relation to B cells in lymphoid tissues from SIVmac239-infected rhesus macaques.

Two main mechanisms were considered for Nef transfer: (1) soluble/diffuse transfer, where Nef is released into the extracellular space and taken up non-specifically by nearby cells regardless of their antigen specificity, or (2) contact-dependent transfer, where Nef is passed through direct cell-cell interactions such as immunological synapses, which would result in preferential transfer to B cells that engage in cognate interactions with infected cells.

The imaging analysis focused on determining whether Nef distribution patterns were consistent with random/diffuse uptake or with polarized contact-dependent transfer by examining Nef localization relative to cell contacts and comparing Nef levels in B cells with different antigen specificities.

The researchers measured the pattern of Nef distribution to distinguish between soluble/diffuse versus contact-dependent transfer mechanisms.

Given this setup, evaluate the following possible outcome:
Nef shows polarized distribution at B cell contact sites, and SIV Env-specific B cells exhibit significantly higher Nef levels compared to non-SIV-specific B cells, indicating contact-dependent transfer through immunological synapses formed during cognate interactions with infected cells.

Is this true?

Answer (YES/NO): YES